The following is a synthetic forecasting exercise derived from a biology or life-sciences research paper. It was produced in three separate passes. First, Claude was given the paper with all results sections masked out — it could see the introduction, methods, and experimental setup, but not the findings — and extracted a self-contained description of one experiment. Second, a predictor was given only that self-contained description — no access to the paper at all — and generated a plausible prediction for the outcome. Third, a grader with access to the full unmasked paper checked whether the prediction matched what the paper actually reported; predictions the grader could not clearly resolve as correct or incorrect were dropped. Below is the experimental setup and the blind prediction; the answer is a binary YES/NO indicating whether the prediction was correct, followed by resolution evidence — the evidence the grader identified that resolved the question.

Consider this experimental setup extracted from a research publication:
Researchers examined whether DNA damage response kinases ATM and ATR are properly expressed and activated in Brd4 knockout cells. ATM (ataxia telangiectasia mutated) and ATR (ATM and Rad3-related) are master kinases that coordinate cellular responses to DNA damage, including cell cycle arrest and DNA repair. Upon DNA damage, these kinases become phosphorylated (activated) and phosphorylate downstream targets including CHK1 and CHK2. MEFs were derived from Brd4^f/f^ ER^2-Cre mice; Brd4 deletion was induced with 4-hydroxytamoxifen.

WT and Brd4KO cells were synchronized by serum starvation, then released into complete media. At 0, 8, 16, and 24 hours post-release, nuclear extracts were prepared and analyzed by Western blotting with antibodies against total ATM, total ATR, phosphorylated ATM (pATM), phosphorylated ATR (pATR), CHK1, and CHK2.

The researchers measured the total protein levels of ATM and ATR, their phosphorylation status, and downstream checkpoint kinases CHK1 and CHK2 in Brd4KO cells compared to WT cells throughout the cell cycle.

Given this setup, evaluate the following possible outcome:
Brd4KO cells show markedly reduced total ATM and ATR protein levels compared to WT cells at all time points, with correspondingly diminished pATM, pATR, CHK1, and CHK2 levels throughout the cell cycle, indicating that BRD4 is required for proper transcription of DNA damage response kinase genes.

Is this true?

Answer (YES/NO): NO